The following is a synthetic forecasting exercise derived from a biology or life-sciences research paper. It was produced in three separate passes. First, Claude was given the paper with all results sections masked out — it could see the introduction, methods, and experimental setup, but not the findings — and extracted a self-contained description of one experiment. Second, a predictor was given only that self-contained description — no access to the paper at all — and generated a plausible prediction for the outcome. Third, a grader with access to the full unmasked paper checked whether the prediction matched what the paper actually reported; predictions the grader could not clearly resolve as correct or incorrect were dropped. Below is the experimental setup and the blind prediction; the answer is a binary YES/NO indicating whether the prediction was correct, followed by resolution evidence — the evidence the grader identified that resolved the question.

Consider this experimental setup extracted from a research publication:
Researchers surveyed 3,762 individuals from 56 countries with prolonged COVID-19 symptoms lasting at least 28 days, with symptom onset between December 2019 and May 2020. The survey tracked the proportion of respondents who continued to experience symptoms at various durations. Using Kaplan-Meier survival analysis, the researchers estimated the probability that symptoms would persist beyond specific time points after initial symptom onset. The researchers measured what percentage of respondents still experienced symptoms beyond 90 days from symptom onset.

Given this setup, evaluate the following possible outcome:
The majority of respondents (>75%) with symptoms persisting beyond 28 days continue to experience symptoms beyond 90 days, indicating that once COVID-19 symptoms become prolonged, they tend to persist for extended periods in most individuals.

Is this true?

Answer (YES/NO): YES